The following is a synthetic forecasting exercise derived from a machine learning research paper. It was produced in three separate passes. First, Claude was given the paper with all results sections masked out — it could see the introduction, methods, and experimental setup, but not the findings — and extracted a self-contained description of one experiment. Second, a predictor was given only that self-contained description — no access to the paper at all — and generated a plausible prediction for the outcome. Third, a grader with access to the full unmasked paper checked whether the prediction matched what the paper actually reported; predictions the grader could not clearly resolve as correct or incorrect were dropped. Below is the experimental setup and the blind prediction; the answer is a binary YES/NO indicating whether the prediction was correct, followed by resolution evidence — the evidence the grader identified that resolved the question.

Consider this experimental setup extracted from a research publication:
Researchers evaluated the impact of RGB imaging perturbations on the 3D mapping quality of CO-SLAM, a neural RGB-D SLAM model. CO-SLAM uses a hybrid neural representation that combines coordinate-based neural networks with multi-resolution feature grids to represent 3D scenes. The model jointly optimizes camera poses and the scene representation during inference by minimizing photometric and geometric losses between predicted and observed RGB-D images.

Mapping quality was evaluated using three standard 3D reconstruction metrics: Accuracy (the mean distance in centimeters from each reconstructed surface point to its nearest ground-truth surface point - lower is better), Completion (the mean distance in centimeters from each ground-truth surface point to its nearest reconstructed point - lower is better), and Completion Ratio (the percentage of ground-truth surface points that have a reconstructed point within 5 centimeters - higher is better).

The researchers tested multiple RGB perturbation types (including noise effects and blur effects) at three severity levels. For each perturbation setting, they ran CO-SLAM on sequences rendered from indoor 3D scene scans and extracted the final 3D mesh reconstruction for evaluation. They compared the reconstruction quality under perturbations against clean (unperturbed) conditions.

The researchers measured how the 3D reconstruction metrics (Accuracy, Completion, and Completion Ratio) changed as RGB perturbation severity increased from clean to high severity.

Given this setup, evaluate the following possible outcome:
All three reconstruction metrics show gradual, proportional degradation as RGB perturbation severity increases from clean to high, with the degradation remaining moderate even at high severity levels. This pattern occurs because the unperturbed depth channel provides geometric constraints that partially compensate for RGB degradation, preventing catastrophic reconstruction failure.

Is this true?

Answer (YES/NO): YES